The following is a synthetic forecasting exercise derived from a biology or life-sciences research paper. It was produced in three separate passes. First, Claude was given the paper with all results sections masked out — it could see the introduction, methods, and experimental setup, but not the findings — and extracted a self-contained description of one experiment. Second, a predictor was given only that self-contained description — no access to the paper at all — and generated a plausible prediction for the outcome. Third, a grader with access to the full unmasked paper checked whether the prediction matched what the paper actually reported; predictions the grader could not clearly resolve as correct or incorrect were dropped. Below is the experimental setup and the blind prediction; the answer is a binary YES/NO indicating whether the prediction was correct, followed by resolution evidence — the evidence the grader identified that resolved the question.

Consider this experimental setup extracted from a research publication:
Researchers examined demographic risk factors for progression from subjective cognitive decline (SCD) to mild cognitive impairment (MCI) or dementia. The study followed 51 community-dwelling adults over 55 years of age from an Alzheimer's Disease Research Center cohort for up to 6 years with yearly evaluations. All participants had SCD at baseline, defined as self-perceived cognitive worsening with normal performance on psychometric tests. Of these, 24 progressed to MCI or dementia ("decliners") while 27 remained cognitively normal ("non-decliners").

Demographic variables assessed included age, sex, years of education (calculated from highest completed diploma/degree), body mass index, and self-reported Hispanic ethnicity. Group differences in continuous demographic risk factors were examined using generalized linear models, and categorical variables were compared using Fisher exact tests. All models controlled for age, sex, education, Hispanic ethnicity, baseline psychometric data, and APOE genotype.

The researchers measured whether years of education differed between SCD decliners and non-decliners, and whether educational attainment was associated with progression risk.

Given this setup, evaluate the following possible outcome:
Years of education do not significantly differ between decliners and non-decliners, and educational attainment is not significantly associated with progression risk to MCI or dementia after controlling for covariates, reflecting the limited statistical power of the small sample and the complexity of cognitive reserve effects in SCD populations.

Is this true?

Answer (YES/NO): NO